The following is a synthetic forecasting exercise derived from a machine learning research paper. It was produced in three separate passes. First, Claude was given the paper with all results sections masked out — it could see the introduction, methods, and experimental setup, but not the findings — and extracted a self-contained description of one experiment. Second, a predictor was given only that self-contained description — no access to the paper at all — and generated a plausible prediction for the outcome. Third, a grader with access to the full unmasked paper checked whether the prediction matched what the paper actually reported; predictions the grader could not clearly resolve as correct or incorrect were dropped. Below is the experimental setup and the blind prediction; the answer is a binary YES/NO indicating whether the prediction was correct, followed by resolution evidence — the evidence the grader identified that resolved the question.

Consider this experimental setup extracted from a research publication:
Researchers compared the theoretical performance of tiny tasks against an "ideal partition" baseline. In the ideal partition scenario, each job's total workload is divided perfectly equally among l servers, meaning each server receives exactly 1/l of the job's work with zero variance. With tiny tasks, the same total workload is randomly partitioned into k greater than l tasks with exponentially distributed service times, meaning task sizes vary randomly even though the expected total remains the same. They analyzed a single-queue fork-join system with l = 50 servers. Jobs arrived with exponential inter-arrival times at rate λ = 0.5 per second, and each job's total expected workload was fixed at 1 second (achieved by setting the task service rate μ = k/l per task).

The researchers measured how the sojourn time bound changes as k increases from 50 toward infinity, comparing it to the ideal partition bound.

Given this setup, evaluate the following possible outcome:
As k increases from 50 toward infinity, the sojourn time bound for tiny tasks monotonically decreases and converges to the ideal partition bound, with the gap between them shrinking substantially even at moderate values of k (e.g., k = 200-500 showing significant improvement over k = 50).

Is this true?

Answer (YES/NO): YES